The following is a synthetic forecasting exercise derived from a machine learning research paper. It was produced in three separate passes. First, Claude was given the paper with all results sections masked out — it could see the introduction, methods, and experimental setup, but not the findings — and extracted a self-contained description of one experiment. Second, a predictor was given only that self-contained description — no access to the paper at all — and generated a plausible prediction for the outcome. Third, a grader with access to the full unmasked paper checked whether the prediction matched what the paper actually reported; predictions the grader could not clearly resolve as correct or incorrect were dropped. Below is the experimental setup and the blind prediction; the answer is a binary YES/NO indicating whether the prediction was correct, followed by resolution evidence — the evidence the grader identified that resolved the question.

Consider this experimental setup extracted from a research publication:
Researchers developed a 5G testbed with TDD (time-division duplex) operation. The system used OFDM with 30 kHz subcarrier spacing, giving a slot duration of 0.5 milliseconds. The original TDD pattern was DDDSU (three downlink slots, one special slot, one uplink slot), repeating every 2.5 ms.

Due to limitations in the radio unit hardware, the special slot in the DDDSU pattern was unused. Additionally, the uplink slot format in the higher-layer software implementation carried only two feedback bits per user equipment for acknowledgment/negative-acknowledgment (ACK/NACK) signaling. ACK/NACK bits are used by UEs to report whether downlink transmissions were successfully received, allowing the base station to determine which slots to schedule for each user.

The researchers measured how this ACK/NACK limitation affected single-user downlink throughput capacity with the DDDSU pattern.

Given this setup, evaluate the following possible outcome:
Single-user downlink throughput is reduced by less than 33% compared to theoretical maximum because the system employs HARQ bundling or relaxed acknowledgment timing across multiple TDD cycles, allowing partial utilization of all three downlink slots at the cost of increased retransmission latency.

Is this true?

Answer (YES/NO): NO